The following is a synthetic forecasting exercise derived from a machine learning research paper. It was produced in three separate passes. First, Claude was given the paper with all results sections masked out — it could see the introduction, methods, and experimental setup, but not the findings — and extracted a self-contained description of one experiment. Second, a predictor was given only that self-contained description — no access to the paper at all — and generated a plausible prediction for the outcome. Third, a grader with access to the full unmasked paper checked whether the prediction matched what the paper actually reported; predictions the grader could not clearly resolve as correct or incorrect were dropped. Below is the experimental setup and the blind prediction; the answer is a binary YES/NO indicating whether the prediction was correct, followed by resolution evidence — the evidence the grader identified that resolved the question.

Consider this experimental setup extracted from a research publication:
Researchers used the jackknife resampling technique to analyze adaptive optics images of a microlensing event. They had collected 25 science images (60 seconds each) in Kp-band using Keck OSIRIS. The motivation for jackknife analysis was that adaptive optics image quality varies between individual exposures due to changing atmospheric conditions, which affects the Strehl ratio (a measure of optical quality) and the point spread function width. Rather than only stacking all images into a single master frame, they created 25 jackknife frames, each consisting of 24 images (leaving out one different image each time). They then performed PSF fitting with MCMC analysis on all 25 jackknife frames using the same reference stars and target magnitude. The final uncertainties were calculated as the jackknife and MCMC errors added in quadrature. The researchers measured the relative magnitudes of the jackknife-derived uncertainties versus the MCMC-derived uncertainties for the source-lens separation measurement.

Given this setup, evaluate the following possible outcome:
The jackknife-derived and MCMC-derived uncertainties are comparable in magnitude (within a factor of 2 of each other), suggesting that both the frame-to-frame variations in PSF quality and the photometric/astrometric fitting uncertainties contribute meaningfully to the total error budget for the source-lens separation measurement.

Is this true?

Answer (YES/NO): YES